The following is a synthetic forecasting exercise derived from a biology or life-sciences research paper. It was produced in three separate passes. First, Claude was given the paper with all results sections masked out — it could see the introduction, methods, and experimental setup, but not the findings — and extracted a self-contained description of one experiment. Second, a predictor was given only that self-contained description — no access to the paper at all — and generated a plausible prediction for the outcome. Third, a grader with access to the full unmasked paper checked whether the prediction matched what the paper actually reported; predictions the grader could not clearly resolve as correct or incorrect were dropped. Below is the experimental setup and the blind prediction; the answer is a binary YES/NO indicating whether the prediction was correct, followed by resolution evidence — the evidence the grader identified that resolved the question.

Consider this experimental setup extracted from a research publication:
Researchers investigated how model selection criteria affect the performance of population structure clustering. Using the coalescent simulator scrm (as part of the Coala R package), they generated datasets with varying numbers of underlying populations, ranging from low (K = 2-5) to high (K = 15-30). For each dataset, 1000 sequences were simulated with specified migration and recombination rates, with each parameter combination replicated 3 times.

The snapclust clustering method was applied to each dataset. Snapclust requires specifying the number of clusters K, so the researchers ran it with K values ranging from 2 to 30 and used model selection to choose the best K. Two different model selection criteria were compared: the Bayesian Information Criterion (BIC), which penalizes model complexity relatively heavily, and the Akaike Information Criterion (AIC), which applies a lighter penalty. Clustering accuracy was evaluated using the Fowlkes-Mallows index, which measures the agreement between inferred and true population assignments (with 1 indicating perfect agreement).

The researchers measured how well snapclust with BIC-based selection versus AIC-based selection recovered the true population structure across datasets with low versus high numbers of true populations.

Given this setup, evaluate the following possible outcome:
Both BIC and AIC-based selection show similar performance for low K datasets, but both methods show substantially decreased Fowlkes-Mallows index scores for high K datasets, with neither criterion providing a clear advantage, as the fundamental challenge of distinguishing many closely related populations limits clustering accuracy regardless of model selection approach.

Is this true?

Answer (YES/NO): NO